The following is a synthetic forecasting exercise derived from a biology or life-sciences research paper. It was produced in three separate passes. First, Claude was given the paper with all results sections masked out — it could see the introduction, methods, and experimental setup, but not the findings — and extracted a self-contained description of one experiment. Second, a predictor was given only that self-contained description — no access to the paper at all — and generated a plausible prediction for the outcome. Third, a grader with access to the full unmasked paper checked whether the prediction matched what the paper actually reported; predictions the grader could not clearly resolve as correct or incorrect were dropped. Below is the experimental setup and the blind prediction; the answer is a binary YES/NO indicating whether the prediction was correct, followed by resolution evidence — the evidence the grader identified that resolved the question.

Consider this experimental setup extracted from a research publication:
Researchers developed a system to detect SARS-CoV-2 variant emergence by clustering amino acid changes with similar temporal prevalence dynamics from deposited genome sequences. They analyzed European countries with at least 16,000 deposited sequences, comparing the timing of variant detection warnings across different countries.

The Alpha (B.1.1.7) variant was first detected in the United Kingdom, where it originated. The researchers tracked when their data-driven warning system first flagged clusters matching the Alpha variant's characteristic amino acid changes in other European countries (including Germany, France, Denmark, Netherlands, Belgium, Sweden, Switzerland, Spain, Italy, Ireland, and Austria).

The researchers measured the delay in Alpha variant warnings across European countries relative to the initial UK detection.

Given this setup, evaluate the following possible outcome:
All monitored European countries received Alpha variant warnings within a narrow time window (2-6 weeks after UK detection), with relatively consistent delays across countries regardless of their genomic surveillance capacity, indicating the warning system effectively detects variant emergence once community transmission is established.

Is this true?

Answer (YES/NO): NO